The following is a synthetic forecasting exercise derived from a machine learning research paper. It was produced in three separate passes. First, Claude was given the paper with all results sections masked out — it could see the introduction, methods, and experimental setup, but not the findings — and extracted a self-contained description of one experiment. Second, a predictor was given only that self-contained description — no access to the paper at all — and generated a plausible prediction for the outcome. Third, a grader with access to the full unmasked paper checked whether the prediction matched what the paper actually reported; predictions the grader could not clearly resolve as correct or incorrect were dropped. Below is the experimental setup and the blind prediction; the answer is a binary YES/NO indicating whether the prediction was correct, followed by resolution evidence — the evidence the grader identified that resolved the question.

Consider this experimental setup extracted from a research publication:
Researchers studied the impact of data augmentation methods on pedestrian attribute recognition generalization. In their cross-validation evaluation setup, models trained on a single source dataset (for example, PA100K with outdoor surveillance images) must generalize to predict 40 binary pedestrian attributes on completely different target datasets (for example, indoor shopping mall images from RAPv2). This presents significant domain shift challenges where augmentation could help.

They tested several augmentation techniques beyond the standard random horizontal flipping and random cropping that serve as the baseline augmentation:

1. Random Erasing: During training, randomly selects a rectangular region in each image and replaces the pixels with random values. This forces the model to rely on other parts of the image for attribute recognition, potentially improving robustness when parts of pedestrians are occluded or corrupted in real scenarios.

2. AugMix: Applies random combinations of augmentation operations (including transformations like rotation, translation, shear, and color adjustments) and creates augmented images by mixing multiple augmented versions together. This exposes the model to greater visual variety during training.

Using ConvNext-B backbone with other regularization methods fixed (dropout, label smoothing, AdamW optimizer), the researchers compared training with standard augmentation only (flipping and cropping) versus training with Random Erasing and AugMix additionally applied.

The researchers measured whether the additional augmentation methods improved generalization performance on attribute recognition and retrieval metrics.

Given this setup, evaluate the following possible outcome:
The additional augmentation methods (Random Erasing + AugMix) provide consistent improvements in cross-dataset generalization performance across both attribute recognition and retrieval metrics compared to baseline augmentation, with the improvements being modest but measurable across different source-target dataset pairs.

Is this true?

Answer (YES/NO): NO